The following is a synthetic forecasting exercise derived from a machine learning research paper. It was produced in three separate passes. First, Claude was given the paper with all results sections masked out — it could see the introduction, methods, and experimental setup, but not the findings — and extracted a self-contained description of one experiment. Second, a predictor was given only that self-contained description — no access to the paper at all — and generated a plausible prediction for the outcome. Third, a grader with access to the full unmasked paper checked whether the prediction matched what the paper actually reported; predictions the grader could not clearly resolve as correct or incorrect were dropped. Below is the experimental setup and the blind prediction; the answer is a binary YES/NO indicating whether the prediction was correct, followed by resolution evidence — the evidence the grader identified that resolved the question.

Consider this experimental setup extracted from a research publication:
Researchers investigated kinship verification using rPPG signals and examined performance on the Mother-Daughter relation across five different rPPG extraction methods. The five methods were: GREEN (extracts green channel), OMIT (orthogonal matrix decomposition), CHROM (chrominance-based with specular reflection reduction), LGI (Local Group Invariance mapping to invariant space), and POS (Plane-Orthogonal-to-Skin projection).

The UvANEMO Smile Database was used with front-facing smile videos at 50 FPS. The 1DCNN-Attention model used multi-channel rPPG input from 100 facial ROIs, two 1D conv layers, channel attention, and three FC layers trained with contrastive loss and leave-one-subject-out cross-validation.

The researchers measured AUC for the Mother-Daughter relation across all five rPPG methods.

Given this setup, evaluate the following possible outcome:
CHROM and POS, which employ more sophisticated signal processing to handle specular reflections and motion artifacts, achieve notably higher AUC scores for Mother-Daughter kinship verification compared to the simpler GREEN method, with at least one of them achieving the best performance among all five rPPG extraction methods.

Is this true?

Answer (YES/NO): NO